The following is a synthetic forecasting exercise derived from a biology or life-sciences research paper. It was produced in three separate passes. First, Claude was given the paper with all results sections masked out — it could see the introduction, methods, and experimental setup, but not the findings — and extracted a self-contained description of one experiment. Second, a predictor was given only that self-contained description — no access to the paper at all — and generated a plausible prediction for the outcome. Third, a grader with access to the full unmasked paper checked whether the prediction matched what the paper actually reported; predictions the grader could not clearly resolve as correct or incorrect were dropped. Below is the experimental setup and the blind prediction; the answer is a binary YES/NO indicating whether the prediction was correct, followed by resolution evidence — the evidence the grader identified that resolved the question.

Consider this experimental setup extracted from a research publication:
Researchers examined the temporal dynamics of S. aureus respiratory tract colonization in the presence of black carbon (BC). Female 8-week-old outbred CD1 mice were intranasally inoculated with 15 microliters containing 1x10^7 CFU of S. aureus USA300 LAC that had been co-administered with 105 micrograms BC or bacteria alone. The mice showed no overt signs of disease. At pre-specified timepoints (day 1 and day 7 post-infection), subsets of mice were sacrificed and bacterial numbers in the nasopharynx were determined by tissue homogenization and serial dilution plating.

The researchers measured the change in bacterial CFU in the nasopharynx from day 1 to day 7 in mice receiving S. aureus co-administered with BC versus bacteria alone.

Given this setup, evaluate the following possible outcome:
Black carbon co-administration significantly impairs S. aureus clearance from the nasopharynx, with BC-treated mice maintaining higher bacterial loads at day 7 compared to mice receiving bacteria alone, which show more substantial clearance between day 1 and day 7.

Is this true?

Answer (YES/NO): YES